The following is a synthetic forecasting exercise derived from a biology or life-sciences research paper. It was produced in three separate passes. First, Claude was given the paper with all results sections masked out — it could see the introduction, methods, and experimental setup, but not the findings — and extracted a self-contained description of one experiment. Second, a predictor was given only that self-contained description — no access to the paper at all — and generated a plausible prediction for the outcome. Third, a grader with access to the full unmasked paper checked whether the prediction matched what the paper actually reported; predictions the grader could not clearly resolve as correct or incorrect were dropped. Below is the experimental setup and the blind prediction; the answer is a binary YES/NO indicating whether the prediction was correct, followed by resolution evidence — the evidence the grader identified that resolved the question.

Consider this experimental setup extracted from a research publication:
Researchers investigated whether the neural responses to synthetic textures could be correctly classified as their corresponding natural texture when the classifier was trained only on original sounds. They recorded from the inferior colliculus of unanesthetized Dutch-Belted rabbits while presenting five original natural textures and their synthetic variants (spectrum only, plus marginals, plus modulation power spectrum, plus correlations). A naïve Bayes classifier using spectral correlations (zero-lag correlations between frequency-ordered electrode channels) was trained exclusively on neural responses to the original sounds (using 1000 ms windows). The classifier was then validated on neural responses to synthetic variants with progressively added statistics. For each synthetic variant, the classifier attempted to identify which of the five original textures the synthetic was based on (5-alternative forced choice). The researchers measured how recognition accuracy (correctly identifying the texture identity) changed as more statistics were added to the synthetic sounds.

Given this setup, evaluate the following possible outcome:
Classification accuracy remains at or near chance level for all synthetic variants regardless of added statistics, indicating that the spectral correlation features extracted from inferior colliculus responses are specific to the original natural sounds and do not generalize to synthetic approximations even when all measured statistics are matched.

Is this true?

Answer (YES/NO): NO